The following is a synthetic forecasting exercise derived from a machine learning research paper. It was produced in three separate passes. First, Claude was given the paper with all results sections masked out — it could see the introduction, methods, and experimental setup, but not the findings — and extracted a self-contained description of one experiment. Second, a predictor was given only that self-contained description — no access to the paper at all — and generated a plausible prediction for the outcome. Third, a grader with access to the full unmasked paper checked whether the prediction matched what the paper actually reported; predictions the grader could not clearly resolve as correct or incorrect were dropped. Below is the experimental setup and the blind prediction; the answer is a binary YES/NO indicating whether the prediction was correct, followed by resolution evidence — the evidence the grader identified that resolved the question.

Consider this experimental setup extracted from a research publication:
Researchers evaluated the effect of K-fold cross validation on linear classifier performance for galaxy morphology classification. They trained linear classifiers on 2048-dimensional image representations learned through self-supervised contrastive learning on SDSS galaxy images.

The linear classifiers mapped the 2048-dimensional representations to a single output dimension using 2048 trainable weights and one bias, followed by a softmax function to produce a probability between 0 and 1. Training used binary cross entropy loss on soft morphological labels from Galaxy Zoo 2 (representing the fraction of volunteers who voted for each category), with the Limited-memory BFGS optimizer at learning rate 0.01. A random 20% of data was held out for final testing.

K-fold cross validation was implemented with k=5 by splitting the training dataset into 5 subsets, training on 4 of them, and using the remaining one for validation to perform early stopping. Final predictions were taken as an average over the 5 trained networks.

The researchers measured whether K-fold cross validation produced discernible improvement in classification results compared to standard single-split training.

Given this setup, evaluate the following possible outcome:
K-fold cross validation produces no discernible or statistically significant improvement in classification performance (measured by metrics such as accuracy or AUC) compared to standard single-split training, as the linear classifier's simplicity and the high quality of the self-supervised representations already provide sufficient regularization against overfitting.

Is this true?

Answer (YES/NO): YES